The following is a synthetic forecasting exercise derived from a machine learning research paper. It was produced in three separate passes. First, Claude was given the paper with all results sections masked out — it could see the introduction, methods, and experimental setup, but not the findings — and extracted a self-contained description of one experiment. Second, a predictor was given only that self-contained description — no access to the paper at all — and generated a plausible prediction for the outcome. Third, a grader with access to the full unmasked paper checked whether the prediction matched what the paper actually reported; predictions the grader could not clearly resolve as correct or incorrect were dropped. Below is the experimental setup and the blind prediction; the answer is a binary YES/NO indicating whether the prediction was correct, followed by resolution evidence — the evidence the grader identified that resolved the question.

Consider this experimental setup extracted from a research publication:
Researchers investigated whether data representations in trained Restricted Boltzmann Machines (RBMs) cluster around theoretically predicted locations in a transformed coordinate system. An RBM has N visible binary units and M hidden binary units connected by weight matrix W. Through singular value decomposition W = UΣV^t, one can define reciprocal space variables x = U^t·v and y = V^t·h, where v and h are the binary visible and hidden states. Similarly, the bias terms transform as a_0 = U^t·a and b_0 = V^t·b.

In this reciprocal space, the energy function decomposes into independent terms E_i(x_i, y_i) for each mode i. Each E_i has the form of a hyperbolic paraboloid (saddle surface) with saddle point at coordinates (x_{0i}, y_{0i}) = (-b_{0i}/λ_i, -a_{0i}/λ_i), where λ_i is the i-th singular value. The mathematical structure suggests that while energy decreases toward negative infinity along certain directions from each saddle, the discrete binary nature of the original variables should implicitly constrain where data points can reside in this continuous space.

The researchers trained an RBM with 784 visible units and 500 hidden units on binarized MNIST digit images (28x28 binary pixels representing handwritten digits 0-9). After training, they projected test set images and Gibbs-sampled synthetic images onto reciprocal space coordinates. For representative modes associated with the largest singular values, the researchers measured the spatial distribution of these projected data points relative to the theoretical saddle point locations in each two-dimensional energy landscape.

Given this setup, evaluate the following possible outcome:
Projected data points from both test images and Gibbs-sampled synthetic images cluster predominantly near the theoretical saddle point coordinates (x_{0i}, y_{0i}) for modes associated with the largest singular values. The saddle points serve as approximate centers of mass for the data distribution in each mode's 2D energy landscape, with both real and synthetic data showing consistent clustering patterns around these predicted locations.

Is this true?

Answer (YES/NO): NO